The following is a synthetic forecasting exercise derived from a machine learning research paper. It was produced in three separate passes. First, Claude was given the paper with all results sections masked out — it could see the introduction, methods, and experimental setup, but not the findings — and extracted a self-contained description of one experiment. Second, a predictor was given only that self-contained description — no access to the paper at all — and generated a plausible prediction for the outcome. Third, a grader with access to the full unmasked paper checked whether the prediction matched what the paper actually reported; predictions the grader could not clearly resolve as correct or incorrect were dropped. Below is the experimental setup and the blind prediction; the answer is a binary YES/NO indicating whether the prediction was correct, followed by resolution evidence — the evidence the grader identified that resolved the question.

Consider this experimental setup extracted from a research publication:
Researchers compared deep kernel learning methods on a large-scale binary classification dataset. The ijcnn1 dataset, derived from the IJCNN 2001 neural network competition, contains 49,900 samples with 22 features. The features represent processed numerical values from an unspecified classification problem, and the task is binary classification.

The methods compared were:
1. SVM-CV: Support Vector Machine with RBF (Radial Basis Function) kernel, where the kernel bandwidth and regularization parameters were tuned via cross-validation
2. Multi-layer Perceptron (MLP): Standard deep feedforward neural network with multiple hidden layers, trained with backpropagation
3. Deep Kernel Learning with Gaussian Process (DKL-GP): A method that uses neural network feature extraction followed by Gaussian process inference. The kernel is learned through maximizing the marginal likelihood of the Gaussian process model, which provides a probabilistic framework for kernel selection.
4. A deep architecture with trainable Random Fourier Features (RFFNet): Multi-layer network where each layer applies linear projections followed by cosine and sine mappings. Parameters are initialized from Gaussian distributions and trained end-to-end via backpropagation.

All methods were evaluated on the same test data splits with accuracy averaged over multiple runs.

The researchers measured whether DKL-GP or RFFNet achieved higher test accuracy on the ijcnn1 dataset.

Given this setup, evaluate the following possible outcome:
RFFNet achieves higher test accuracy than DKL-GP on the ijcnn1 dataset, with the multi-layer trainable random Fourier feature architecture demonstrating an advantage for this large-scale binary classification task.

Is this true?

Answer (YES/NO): NO